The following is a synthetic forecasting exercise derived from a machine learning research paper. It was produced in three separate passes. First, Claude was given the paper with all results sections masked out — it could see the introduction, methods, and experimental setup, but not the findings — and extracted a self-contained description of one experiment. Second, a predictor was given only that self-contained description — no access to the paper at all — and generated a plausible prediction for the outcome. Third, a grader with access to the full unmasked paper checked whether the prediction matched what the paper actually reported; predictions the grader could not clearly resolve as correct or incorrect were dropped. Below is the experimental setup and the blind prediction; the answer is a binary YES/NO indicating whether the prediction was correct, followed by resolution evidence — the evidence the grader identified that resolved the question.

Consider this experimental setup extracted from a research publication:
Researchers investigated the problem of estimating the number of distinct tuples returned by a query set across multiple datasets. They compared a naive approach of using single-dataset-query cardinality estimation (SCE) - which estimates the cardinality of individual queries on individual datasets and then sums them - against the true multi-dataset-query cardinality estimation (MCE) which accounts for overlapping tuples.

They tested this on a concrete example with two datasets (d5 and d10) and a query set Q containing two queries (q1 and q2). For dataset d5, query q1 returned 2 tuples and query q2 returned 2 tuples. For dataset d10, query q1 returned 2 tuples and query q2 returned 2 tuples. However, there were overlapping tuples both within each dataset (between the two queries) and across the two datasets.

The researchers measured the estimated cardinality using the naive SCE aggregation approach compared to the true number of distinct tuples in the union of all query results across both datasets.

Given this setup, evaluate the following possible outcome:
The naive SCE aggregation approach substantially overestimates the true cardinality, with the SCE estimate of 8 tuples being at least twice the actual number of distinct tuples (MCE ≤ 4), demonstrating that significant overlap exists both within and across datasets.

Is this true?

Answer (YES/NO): YES